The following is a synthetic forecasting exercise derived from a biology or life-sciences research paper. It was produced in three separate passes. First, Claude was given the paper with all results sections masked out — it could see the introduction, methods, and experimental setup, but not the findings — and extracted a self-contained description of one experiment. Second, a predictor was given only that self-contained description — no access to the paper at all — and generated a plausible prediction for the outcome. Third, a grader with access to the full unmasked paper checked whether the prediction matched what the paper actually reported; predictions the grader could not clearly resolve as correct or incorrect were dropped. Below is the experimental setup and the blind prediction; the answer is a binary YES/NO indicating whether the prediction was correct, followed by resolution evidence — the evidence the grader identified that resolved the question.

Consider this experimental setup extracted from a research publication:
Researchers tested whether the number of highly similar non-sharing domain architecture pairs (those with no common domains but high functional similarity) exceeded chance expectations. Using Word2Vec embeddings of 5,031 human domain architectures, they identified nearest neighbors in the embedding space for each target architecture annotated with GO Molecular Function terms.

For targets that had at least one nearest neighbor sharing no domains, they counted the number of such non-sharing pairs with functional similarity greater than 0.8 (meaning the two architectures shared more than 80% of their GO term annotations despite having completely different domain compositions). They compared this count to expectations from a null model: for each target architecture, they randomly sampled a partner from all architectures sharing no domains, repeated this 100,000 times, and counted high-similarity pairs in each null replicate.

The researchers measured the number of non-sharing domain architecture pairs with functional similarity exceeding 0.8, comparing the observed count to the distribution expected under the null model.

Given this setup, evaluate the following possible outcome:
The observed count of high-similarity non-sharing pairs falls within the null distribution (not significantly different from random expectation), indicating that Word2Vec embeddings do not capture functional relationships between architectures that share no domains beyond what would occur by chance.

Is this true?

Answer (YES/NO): NO